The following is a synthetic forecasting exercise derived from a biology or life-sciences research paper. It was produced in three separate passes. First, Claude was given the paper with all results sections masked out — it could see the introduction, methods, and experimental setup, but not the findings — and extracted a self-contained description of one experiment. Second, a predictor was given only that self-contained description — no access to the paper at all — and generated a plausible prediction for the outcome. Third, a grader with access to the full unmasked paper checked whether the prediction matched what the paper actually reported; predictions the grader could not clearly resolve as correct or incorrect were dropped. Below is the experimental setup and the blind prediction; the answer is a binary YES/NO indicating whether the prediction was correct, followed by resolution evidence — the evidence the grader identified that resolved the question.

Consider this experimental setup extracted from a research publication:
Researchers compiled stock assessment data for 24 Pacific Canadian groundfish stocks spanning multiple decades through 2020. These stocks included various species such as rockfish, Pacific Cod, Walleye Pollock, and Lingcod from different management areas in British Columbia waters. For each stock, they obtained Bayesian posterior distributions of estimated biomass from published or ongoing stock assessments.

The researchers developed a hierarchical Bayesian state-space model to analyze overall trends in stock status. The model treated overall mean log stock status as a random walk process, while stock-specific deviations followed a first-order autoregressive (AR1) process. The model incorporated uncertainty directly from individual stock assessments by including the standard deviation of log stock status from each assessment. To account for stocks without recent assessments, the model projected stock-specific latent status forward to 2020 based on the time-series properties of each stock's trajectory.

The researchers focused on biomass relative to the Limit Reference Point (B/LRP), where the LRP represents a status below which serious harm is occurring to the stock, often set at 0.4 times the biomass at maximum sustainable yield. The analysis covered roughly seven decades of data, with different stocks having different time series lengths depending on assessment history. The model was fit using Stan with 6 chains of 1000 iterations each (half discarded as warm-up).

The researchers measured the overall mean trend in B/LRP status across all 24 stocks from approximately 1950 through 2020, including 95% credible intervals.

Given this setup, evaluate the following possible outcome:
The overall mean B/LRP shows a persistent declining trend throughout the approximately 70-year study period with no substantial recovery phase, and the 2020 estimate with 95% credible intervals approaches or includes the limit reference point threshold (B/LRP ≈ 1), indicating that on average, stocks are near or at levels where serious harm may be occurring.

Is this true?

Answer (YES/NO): NO